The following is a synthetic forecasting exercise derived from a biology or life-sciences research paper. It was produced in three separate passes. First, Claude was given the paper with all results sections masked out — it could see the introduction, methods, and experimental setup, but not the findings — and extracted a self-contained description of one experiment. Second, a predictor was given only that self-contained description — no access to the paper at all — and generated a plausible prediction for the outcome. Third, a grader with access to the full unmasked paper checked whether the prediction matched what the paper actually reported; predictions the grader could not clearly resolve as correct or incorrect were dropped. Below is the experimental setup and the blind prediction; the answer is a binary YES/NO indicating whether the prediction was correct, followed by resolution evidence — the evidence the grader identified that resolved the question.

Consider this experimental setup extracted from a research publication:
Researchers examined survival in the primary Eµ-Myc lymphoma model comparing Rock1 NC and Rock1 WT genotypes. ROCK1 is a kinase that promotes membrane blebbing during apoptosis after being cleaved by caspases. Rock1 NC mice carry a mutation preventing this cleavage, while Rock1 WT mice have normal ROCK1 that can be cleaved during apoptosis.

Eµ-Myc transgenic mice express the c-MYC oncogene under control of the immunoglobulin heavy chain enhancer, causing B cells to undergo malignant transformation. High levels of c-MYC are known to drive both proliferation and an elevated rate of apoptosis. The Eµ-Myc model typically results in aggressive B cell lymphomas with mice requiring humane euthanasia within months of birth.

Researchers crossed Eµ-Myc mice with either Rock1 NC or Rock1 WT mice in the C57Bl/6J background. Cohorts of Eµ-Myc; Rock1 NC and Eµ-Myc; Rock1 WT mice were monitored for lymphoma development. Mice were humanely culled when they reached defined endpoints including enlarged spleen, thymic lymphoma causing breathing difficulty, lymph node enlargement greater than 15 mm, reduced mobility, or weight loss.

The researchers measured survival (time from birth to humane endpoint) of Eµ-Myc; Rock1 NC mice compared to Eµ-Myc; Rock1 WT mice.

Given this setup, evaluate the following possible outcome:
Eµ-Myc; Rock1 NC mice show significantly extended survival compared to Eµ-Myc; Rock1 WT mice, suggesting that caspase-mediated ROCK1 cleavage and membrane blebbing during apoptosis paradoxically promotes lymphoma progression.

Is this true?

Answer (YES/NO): YES